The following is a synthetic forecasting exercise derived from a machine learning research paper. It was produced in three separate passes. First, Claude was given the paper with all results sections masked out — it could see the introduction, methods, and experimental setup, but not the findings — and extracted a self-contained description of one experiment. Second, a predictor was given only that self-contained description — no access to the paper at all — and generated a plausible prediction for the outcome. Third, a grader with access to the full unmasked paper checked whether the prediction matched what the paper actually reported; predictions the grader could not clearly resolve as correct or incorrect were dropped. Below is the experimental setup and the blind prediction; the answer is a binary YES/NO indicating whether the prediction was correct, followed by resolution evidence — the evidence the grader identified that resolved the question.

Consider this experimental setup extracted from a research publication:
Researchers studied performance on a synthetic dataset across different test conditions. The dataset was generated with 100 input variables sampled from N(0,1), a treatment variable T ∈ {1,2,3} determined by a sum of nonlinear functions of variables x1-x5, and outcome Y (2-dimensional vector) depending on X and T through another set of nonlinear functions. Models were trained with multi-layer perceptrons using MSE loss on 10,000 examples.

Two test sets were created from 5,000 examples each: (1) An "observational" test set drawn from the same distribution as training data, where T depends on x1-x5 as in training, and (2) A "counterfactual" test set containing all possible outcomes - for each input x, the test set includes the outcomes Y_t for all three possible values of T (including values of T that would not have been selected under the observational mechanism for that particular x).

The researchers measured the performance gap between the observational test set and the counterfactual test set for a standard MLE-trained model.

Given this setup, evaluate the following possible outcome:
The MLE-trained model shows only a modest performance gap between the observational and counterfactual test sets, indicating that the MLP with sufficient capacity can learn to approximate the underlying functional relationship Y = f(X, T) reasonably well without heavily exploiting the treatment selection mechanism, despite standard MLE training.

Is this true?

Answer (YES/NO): NO